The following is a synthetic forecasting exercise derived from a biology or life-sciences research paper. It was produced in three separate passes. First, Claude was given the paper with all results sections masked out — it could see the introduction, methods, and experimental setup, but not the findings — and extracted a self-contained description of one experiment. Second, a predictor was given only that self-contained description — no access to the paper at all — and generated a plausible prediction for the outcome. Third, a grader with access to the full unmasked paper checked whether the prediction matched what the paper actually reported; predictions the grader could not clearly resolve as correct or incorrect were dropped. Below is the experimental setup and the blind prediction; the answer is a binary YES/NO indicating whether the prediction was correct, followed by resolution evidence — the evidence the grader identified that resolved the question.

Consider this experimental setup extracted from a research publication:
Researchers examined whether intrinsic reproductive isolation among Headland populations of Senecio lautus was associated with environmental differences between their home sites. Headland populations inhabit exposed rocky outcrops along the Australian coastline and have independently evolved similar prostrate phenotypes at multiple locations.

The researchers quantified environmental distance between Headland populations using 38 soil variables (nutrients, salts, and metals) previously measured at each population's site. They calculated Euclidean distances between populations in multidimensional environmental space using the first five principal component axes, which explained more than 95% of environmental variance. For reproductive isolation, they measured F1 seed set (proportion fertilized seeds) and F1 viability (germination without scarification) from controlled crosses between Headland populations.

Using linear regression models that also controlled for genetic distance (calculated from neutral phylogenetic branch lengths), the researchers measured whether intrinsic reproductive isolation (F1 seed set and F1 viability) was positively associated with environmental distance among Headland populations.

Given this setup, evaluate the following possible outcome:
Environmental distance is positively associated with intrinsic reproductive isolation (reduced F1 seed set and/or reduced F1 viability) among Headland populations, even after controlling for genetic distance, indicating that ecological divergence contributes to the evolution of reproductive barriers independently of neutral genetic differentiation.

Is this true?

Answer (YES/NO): NO